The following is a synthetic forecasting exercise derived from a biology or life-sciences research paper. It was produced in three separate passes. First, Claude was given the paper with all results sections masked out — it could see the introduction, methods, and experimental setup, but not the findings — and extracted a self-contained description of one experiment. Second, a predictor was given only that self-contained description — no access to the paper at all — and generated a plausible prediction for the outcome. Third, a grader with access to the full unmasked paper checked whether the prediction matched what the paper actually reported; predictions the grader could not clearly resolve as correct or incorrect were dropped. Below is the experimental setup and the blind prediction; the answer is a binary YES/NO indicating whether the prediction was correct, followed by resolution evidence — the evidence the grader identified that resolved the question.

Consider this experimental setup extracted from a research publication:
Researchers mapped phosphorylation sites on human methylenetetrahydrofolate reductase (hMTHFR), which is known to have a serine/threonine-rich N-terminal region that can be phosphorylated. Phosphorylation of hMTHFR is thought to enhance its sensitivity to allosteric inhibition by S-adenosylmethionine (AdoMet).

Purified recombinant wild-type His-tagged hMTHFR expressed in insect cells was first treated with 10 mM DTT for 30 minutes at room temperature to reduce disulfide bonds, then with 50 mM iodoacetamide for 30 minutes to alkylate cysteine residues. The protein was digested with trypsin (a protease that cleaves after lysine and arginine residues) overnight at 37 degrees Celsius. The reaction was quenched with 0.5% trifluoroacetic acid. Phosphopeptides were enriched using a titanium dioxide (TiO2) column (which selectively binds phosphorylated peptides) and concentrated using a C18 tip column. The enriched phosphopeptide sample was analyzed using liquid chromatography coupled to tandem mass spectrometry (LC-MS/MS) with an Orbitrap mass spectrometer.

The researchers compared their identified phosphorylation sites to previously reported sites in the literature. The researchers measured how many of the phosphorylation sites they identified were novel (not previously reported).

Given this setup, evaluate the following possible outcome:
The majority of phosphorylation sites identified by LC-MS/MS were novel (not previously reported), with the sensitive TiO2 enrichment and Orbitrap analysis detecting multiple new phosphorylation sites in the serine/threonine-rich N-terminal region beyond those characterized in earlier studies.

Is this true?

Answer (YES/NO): NO